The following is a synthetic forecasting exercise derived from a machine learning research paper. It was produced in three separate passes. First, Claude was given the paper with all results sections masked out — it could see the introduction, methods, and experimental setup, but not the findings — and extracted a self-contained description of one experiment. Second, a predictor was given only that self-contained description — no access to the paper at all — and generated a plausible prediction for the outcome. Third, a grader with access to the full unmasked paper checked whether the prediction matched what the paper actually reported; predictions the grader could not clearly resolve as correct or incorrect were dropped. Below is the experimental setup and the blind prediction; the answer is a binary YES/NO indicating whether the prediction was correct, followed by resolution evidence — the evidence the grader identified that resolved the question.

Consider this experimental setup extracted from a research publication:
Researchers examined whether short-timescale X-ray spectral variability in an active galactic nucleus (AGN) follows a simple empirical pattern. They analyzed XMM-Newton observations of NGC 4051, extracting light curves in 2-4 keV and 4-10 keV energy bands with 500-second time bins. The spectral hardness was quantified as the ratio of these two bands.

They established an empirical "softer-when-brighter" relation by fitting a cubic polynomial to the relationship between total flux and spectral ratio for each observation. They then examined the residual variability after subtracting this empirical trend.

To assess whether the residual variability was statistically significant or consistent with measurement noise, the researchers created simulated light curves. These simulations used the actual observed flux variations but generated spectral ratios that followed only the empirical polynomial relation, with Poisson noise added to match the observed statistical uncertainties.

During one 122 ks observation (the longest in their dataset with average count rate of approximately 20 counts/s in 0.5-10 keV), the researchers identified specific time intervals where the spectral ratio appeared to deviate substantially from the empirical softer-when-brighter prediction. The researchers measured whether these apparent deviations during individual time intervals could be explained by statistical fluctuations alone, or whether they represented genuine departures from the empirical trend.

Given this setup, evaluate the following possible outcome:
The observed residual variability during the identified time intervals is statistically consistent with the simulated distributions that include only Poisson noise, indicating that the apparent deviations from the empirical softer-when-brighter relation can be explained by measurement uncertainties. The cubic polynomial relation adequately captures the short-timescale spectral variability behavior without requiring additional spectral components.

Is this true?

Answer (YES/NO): NO